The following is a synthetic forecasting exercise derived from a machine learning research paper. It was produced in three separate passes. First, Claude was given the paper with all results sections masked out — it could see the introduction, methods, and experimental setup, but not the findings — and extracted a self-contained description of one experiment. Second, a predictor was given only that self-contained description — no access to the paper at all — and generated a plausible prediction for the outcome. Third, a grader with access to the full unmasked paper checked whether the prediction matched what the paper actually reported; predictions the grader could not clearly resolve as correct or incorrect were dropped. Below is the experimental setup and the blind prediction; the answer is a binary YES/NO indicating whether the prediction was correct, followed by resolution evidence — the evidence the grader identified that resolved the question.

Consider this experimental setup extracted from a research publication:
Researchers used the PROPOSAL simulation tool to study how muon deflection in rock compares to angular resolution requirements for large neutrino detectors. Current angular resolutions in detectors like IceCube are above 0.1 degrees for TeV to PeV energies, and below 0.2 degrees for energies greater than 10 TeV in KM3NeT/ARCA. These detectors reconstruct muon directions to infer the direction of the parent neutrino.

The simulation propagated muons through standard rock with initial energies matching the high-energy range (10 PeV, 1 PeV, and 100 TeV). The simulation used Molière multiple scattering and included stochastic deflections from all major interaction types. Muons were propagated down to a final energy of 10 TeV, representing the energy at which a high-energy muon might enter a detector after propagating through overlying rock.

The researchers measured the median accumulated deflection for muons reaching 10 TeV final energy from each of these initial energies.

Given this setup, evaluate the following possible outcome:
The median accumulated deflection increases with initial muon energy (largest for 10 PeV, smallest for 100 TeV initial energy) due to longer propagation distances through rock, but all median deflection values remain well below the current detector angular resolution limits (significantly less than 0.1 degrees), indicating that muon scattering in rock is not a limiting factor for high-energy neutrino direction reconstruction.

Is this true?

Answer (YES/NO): NO